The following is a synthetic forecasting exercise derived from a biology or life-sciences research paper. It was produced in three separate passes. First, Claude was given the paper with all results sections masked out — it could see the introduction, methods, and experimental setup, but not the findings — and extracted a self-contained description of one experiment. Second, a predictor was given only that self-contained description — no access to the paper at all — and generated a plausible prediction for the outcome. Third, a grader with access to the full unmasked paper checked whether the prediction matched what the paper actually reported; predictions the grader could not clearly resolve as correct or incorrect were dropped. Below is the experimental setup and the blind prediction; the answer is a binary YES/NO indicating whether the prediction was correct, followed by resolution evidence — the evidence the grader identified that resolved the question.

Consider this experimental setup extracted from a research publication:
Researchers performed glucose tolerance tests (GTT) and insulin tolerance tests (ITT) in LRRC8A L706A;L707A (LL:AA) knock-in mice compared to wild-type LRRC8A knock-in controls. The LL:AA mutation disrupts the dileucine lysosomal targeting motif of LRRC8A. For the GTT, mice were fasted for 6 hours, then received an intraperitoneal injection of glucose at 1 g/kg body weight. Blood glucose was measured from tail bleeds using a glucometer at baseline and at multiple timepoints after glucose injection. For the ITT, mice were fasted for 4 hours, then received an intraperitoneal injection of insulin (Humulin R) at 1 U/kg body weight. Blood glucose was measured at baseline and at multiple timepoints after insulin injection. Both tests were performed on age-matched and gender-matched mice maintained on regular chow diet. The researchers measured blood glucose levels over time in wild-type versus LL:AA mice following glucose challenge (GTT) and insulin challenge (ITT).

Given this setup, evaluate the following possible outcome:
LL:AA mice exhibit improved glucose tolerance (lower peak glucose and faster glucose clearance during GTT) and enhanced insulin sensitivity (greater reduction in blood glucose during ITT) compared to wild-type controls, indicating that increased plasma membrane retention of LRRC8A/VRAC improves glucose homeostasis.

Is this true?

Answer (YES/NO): NO